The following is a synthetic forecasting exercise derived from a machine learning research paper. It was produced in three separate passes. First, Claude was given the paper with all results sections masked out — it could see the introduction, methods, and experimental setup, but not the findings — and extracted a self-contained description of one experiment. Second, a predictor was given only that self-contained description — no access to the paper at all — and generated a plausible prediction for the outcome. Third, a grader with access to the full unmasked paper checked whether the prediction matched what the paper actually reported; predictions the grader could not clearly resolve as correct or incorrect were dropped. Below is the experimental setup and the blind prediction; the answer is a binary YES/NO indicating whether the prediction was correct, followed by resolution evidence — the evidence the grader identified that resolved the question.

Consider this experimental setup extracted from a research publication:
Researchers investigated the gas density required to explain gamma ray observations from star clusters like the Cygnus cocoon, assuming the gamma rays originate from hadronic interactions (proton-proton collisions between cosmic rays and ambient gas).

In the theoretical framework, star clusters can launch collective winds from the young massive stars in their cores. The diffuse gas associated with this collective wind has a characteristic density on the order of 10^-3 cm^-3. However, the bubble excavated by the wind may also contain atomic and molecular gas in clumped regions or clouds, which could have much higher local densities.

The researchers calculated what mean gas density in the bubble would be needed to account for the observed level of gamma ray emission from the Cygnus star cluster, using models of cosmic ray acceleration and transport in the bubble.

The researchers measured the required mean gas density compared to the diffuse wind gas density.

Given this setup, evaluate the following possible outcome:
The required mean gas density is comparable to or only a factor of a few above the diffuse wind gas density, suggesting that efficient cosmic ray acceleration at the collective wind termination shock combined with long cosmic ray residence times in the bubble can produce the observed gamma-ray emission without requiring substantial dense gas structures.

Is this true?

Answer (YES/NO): NO